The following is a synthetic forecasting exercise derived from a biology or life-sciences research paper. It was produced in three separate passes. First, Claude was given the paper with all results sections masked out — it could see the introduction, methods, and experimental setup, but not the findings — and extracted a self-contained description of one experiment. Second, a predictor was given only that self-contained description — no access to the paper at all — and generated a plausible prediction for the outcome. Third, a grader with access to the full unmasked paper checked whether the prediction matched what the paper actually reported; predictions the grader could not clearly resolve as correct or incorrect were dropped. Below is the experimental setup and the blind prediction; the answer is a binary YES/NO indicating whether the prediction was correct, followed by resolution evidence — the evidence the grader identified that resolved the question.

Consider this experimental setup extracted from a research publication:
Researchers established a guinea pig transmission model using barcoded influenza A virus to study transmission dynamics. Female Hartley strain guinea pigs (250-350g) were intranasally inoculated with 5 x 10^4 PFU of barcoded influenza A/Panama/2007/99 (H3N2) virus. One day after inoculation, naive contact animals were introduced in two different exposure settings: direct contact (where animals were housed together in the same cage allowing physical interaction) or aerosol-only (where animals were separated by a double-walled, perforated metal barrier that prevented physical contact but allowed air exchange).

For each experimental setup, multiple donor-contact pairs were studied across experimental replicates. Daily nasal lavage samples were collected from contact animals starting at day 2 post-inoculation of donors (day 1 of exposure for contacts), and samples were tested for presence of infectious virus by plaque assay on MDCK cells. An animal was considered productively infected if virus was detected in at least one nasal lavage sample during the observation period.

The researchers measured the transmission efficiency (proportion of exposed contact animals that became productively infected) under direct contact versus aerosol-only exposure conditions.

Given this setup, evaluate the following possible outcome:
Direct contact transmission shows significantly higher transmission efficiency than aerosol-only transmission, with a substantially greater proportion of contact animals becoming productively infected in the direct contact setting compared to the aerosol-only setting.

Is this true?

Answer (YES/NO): NO